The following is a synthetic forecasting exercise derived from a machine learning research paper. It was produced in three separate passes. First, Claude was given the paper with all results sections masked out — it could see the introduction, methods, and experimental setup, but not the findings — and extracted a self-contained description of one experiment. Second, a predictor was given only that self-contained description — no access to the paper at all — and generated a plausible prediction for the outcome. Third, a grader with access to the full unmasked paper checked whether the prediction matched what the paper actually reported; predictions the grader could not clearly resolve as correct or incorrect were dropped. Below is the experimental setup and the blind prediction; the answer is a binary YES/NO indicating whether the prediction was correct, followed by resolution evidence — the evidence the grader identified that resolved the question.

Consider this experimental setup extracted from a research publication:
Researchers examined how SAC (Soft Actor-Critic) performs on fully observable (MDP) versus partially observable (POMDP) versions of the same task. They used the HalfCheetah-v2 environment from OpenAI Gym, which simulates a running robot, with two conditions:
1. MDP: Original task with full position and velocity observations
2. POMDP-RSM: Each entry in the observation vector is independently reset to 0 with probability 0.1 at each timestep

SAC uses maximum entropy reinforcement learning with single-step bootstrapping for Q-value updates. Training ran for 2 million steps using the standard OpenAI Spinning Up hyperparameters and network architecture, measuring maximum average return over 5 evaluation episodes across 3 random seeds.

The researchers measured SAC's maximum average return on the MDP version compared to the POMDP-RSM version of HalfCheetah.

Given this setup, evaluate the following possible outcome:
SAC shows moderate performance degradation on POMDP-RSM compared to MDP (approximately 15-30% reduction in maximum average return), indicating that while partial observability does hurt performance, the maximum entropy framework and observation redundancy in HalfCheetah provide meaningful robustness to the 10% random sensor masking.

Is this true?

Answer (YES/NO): NO